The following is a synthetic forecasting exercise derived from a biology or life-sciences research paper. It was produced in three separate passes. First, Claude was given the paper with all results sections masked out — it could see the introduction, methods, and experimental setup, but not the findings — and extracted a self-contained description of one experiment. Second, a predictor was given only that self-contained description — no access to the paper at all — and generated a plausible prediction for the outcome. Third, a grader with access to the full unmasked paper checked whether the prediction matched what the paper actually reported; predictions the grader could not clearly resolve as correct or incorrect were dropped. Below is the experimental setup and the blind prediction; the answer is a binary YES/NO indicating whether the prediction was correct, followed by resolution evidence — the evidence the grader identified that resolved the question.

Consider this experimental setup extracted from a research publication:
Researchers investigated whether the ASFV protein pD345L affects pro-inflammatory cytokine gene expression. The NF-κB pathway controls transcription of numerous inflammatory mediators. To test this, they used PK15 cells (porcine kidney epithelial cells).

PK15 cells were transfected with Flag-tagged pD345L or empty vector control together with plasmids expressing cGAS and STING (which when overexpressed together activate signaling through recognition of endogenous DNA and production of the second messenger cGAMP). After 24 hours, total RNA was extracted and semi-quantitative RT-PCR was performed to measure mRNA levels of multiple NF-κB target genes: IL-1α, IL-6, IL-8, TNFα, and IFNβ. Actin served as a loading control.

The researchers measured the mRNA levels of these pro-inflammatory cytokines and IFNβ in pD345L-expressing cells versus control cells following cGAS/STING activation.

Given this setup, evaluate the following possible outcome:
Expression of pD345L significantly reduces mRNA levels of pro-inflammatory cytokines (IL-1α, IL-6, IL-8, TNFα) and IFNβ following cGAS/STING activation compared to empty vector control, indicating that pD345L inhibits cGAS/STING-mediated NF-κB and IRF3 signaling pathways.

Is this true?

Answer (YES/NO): NO